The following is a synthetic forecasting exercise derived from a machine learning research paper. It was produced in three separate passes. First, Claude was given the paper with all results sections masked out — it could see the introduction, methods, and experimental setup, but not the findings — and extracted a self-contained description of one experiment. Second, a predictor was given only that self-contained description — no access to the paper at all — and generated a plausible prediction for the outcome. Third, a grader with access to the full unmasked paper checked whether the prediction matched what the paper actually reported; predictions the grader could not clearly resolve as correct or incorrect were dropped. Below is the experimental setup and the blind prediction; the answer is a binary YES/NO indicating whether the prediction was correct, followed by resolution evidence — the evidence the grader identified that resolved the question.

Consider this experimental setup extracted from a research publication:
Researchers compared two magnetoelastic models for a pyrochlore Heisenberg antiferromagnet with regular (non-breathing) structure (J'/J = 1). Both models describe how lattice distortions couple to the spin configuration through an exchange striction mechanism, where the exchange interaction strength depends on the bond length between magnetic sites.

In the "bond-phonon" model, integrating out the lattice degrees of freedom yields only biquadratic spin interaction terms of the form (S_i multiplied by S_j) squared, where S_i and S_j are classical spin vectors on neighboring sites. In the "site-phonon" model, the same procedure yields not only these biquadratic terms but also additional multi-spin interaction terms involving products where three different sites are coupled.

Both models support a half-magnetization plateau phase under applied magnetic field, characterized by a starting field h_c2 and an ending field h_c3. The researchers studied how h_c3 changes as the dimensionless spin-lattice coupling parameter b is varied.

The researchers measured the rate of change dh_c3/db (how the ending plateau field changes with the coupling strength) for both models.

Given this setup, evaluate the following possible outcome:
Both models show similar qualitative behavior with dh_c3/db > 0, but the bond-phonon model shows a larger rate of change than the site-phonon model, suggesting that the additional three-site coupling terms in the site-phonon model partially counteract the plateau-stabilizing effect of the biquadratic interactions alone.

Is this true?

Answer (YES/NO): YES